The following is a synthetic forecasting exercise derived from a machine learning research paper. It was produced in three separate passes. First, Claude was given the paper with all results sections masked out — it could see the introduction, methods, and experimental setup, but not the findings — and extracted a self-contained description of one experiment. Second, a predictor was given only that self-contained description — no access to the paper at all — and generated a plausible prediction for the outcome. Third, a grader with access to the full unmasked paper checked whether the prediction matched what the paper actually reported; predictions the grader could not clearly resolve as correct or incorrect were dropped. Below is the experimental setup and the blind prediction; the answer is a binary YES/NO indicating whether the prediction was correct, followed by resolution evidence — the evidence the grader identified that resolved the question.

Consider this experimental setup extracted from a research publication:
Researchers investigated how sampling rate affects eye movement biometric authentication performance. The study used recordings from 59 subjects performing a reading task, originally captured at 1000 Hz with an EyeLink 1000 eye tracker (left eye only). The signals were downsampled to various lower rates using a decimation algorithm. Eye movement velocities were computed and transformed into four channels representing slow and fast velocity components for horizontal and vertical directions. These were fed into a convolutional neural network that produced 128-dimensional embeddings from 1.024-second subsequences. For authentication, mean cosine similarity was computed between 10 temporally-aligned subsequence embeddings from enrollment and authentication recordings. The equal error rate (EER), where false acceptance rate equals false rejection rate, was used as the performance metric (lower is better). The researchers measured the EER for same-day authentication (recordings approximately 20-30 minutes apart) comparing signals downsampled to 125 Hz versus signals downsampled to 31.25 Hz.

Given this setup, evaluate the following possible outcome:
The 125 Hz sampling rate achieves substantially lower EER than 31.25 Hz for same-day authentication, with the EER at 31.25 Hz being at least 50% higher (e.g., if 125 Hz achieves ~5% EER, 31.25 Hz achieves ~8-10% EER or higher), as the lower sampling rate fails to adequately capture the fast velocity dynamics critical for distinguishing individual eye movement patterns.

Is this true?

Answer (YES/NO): NO